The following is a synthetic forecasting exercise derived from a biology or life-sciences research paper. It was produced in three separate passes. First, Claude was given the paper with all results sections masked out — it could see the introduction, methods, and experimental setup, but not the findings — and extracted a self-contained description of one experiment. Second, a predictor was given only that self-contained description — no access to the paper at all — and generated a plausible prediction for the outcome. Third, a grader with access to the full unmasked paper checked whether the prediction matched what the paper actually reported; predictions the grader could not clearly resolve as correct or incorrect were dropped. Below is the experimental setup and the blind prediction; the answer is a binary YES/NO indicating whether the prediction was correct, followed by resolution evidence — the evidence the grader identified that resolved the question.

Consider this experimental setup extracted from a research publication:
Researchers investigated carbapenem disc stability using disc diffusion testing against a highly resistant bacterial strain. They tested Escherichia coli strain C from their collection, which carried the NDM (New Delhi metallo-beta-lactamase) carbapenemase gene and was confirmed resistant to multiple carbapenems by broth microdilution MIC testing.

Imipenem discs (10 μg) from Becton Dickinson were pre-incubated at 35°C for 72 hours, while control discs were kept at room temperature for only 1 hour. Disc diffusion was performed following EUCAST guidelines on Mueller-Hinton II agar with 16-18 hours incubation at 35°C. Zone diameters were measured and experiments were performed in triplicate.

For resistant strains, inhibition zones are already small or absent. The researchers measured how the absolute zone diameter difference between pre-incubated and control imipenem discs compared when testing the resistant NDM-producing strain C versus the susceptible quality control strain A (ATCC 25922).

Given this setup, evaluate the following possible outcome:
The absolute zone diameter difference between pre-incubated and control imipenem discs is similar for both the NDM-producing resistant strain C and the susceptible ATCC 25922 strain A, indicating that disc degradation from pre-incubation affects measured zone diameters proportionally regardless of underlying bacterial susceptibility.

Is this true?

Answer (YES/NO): YES